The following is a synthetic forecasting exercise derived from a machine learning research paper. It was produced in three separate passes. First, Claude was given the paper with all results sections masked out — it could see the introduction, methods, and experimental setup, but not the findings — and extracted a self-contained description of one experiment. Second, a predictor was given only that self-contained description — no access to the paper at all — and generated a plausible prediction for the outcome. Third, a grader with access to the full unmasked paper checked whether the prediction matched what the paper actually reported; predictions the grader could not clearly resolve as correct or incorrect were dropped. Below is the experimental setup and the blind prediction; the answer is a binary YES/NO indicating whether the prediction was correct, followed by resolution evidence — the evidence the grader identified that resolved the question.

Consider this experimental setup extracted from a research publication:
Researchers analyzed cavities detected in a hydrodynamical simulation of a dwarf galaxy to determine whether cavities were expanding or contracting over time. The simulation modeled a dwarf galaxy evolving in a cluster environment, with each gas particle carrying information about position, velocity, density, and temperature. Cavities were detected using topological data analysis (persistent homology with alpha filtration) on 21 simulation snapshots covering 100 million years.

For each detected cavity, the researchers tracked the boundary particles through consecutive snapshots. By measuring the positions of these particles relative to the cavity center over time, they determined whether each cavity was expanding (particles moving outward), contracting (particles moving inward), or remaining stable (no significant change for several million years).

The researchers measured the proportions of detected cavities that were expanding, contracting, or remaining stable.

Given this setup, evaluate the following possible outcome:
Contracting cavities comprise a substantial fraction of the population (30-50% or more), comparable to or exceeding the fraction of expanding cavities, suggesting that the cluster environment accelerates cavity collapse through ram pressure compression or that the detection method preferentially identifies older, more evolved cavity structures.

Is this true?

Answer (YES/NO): NO